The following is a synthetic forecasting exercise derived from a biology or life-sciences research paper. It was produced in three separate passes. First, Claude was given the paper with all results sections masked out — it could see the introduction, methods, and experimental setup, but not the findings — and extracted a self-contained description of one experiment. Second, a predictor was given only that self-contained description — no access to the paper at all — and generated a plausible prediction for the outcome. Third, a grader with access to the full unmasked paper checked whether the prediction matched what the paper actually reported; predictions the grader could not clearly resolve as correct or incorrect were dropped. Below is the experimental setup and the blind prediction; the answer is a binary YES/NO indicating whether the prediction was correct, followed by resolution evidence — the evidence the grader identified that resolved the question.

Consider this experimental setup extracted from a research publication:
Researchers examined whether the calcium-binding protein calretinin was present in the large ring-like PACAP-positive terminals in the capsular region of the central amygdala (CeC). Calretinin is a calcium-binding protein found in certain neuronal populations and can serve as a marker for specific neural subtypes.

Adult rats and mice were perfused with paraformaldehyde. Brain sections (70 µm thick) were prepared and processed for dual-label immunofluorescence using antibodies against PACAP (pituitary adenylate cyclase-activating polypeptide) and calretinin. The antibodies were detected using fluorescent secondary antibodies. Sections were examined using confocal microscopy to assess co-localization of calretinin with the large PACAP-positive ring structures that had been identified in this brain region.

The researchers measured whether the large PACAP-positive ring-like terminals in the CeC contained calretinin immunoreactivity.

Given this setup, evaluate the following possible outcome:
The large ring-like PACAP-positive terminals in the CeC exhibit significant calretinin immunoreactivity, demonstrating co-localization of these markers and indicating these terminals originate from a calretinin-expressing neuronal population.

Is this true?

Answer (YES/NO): YES